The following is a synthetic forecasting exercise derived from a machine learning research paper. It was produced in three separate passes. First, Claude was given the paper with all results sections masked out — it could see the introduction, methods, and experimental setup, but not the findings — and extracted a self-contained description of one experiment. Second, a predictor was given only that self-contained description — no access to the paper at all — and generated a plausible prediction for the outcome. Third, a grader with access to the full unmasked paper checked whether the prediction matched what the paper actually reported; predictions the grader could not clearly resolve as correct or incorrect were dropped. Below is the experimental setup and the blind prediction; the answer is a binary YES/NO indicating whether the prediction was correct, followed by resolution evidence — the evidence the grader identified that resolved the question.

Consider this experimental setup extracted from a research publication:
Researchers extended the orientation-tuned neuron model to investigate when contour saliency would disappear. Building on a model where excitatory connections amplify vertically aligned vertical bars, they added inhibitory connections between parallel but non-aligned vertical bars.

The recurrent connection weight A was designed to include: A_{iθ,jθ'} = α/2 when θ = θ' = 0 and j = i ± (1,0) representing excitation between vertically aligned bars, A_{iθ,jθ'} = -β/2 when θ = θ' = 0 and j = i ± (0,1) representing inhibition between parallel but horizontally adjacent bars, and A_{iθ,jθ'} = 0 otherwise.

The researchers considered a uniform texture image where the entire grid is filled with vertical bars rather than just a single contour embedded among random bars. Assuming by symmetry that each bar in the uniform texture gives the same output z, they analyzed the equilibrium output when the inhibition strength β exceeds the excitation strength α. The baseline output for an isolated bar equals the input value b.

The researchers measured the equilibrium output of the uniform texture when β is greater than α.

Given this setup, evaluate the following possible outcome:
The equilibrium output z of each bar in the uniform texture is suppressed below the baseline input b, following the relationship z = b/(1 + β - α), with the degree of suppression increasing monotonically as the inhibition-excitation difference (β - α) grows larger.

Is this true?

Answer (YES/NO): YES